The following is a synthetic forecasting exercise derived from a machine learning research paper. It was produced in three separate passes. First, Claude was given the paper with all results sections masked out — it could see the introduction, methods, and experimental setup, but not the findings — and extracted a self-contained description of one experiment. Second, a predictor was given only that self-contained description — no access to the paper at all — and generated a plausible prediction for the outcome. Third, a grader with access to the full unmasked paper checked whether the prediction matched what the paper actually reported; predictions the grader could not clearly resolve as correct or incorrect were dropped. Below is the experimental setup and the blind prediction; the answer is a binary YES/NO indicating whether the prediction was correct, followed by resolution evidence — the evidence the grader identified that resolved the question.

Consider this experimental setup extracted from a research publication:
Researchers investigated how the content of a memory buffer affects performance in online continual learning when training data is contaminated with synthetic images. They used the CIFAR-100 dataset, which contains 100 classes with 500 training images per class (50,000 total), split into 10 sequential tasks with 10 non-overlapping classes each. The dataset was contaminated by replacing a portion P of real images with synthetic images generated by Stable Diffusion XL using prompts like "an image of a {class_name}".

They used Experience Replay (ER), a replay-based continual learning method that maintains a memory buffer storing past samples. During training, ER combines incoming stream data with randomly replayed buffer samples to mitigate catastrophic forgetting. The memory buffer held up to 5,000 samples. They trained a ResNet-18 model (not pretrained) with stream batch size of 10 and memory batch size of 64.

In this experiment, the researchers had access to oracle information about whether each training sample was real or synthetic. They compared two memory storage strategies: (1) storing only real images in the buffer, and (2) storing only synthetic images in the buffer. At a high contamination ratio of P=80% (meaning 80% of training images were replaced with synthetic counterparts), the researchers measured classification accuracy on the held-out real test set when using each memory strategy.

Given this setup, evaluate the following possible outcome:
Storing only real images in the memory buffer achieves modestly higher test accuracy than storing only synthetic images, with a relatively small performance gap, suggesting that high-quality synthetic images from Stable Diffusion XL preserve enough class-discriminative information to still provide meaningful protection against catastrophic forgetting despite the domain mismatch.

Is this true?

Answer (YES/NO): NO